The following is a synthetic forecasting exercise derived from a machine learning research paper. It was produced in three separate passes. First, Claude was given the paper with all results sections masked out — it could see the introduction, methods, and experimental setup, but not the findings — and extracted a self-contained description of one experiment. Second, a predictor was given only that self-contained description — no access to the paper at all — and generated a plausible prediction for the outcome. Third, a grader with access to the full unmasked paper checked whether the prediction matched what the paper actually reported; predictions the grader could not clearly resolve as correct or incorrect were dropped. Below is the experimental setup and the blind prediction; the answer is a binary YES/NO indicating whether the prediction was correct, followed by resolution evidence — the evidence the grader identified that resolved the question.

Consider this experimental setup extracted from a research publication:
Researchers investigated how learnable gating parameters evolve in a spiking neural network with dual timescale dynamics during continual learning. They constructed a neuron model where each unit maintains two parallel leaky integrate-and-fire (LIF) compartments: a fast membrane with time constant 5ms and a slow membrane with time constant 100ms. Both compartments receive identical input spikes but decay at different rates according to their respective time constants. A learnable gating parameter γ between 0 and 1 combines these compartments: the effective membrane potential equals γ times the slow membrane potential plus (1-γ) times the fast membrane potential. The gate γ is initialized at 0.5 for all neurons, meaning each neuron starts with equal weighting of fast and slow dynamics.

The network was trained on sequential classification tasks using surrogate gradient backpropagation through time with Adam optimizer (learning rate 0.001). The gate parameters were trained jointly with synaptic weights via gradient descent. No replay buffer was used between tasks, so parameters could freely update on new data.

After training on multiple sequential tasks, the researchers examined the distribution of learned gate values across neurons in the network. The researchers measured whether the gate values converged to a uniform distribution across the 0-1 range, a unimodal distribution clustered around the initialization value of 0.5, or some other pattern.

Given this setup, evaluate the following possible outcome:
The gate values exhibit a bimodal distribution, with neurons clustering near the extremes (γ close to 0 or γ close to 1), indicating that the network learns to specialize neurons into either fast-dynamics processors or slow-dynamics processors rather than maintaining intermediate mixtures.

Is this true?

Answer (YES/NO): YES